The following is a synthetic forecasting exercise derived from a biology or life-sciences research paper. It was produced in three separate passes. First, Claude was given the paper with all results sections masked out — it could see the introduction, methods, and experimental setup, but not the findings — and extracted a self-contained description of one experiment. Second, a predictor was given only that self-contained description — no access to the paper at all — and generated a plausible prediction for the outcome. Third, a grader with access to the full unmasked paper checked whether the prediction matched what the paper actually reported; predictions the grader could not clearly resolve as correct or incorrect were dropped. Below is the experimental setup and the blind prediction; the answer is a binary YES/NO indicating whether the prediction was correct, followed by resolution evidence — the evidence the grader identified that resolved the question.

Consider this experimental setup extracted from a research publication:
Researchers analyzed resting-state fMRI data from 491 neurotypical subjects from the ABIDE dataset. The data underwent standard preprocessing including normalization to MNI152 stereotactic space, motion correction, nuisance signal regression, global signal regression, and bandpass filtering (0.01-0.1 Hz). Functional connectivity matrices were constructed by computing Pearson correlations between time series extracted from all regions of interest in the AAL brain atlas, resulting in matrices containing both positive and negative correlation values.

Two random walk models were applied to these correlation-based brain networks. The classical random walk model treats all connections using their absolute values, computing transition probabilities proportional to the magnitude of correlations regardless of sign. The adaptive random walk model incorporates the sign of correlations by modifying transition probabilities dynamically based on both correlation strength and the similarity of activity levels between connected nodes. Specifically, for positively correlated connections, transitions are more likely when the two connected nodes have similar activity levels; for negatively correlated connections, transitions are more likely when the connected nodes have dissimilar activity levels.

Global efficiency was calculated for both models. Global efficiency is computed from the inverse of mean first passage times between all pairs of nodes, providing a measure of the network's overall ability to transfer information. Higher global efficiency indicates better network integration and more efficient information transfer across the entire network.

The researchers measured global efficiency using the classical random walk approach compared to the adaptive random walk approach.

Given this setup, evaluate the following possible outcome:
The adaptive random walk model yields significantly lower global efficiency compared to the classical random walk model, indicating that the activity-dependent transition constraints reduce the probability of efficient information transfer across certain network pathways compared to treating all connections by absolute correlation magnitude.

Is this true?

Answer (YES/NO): YES